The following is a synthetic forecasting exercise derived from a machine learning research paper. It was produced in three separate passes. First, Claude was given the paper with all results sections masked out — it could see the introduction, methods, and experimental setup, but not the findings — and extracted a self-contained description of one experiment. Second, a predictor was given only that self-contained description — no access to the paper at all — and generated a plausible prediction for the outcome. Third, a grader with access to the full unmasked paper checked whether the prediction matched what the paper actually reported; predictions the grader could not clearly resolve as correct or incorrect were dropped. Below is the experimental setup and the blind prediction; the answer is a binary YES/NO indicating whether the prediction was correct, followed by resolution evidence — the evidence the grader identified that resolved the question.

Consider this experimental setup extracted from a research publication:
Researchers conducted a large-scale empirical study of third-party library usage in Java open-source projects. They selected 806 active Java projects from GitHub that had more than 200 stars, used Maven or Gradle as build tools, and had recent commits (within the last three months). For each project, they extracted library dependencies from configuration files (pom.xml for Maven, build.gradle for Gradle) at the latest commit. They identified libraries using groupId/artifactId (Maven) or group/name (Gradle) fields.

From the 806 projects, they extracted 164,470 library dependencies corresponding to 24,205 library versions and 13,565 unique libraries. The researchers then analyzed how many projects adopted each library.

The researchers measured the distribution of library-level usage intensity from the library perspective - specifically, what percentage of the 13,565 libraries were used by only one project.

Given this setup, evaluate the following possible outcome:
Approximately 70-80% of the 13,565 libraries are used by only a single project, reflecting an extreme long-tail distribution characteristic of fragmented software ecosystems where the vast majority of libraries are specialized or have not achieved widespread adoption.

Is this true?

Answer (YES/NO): YES